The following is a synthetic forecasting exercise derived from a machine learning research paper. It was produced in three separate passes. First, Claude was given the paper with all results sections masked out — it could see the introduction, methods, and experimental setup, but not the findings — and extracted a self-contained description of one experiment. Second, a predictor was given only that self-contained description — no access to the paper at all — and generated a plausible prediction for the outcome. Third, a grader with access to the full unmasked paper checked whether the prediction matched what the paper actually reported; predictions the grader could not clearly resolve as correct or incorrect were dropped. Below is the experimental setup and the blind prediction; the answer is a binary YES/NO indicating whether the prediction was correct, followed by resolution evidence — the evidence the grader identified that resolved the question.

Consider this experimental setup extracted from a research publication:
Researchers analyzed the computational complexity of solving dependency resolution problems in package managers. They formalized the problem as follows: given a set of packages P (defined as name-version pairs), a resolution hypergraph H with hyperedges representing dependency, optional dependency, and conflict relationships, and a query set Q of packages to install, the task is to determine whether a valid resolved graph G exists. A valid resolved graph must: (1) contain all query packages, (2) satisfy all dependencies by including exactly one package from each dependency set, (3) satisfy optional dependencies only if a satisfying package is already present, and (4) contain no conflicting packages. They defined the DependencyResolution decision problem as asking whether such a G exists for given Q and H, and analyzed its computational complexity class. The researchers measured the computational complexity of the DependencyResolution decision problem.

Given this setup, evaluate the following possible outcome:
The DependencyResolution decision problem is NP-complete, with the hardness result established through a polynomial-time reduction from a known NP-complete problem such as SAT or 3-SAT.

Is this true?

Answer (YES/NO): YES